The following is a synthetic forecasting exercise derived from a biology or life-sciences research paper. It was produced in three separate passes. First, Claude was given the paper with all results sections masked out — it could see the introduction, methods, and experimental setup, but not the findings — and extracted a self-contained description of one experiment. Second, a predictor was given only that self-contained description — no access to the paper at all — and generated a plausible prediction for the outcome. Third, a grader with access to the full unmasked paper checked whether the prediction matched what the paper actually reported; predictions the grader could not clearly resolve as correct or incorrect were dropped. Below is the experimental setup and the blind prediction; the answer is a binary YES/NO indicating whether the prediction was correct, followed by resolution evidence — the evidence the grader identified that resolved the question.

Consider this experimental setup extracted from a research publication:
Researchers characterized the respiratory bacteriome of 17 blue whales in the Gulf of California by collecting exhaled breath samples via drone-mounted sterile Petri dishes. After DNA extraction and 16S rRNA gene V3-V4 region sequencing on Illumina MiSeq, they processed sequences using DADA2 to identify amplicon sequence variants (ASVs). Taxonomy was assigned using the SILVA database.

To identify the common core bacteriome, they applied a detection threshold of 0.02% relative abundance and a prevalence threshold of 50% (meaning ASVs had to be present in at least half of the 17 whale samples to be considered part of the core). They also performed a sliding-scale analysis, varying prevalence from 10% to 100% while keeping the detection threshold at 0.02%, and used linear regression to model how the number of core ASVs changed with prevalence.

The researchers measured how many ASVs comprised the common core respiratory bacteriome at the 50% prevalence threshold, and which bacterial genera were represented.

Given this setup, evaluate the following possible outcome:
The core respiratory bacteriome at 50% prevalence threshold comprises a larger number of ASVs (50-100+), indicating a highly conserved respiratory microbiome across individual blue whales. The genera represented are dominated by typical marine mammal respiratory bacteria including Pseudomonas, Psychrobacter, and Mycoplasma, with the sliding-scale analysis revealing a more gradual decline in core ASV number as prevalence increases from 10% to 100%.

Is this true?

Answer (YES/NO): NO